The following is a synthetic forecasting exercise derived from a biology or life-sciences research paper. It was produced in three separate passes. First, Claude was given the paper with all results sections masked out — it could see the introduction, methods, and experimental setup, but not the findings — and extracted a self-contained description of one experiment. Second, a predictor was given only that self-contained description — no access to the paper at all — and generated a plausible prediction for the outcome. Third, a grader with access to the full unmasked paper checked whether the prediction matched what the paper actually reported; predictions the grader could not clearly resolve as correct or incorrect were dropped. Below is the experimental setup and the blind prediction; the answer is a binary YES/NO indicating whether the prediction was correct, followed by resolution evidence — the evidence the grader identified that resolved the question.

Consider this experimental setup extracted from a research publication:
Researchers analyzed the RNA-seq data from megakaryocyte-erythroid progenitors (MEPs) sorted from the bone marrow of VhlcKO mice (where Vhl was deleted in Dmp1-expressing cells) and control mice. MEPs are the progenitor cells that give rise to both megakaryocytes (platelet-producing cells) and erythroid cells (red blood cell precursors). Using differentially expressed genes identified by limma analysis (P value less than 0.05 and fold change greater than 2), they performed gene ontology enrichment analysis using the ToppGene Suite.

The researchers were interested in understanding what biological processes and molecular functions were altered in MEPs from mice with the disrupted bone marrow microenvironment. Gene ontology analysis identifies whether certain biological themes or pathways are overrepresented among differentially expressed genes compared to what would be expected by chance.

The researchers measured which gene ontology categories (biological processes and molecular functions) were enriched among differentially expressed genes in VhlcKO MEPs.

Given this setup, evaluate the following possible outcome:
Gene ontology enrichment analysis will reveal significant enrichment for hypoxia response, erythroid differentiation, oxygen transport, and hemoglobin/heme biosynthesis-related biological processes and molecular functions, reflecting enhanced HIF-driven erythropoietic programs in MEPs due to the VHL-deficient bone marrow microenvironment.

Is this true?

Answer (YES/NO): NO